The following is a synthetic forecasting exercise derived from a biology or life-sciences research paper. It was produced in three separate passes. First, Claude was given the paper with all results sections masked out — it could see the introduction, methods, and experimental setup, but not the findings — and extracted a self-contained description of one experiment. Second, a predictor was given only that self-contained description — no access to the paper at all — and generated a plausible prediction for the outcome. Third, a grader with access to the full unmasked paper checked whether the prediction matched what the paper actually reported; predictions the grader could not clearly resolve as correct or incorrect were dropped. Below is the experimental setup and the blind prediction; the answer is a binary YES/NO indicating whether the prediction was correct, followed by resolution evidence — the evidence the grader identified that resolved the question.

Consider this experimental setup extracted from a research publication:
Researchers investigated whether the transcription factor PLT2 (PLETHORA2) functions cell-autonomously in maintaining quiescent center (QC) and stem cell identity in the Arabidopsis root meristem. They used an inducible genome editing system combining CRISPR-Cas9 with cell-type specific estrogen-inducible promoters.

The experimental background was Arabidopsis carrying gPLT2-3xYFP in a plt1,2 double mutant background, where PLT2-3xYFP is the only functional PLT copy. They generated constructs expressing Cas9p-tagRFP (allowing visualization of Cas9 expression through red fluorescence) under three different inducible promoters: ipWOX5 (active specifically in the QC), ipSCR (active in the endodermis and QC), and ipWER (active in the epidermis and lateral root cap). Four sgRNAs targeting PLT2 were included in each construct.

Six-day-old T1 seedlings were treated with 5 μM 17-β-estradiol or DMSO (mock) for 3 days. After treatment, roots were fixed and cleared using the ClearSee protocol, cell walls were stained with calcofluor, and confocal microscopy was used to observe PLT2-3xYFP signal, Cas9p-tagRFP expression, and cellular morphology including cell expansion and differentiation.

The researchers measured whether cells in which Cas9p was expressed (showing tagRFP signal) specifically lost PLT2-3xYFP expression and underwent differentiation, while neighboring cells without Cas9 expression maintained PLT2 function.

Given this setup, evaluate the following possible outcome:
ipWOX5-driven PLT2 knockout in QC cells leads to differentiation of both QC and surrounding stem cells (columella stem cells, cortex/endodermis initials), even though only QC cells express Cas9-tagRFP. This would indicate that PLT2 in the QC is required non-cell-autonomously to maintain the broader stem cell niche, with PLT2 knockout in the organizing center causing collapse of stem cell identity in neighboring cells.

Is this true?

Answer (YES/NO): NO